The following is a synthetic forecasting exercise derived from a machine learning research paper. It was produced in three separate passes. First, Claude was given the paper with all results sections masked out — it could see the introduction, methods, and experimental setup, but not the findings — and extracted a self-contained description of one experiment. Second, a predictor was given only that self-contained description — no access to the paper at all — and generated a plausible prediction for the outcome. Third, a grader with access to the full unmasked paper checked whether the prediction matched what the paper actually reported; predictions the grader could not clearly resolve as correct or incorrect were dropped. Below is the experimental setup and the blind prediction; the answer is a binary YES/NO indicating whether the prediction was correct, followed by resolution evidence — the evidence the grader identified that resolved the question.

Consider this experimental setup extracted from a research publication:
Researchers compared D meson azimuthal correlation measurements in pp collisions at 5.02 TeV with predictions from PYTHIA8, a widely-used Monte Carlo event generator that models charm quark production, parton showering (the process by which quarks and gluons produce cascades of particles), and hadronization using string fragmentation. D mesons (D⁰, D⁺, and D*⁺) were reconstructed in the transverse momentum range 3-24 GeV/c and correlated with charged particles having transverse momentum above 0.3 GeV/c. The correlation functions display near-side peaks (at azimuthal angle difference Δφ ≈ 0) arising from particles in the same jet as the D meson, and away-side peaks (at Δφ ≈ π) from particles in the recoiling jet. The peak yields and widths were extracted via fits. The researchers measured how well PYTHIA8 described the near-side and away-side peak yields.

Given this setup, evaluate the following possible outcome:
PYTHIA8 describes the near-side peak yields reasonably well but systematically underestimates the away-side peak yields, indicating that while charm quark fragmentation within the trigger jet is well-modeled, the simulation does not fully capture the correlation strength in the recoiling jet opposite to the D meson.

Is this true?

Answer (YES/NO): NO